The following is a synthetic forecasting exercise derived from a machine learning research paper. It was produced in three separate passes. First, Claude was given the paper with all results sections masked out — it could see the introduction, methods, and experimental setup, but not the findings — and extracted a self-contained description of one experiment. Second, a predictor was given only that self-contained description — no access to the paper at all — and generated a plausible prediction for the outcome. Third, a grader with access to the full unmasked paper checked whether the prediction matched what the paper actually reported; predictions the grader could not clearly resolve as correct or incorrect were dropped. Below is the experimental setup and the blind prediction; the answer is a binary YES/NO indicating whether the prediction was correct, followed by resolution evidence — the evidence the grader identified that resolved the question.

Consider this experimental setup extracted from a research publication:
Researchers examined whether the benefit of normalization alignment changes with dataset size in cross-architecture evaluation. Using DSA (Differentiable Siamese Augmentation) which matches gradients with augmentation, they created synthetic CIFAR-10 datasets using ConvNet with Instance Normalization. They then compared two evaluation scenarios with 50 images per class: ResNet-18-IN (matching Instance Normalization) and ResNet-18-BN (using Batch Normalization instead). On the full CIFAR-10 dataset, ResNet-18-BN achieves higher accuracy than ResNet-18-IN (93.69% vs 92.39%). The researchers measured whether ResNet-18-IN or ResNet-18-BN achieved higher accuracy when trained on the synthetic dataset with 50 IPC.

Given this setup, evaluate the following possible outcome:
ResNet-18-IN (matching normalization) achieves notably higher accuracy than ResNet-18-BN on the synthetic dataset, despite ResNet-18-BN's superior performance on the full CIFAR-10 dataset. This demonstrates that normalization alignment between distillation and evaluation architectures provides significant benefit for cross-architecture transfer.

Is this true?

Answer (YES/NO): NO